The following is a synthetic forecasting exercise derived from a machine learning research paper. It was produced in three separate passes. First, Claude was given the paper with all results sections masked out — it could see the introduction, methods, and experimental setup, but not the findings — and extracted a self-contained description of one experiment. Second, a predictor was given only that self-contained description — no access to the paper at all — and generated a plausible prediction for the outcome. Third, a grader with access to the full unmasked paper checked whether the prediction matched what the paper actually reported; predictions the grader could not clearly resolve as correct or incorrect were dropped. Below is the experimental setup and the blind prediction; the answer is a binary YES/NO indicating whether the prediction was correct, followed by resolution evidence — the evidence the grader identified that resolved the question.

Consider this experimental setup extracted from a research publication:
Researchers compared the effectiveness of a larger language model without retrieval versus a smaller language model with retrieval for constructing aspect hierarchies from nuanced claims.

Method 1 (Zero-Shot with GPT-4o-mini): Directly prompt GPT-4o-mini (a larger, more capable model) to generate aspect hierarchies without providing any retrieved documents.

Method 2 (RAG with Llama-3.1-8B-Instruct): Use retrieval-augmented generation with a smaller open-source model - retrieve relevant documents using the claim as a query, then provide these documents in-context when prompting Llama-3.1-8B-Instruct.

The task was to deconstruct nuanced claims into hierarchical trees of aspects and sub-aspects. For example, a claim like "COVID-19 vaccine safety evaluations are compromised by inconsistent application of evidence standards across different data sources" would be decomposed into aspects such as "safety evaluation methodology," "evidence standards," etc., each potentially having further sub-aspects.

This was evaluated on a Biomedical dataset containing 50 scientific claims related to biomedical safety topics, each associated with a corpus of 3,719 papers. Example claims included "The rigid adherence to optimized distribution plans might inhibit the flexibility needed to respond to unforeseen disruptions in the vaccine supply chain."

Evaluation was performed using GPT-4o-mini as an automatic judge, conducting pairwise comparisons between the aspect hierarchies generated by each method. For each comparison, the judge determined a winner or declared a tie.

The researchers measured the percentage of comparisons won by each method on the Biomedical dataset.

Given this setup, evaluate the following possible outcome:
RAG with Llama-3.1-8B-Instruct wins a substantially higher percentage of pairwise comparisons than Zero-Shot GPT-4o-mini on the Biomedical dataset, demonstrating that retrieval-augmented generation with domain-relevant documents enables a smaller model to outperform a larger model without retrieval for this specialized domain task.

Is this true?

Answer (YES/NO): YES